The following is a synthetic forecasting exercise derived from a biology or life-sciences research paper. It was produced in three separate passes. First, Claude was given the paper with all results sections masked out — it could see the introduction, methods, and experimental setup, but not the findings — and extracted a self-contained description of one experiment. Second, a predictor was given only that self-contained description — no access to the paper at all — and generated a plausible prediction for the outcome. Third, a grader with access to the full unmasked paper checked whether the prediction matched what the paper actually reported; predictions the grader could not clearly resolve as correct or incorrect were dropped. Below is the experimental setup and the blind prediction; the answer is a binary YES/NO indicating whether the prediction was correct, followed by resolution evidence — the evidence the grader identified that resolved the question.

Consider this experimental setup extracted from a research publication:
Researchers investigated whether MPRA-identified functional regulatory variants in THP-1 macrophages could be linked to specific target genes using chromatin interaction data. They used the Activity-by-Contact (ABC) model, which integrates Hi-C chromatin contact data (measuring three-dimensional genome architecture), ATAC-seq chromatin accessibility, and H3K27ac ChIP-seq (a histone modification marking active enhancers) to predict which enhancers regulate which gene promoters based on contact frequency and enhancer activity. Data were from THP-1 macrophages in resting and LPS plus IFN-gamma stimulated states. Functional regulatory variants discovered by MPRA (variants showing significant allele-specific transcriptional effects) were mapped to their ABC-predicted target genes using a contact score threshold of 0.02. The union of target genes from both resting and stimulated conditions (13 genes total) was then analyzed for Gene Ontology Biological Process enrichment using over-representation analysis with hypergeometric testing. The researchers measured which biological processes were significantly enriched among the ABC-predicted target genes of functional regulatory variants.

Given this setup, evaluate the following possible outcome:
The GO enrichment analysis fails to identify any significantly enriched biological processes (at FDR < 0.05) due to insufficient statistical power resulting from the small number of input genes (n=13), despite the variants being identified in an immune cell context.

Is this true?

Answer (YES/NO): NO